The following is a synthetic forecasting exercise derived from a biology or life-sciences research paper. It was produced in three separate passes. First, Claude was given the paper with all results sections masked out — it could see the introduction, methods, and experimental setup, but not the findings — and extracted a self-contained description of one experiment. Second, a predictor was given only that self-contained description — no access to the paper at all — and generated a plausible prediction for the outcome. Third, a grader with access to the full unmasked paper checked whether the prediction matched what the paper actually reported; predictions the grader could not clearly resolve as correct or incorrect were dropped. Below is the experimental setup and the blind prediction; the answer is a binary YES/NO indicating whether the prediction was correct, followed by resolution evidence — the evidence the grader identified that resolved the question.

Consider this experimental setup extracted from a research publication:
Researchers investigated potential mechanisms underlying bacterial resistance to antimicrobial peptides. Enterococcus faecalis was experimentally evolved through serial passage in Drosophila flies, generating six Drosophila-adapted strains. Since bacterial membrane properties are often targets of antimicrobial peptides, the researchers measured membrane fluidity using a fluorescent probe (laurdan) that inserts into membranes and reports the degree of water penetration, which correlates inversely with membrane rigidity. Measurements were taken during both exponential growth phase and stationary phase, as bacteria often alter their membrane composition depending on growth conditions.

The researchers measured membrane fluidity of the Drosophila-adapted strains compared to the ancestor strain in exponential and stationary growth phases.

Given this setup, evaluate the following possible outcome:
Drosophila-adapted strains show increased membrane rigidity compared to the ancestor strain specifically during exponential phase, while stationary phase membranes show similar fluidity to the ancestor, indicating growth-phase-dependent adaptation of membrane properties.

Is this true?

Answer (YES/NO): NO